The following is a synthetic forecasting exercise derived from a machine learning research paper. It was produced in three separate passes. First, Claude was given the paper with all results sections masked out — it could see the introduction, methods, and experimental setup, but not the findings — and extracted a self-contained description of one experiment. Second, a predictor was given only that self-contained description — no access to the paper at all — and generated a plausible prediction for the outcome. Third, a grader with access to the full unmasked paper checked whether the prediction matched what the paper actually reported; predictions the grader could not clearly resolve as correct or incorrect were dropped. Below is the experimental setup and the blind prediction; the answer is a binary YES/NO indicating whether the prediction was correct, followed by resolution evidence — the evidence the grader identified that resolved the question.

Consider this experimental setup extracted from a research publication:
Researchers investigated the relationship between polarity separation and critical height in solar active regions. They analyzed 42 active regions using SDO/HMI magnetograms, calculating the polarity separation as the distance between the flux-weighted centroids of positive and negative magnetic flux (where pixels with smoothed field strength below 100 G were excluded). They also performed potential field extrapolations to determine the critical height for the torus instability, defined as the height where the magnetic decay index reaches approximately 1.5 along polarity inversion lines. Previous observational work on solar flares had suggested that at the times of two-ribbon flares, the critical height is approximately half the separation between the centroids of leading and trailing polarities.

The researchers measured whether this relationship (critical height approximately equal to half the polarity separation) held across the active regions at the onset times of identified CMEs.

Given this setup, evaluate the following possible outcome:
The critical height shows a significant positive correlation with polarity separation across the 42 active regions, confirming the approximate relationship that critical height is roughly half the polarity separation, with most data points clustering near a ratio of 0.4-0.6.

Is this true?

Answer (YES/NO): YES